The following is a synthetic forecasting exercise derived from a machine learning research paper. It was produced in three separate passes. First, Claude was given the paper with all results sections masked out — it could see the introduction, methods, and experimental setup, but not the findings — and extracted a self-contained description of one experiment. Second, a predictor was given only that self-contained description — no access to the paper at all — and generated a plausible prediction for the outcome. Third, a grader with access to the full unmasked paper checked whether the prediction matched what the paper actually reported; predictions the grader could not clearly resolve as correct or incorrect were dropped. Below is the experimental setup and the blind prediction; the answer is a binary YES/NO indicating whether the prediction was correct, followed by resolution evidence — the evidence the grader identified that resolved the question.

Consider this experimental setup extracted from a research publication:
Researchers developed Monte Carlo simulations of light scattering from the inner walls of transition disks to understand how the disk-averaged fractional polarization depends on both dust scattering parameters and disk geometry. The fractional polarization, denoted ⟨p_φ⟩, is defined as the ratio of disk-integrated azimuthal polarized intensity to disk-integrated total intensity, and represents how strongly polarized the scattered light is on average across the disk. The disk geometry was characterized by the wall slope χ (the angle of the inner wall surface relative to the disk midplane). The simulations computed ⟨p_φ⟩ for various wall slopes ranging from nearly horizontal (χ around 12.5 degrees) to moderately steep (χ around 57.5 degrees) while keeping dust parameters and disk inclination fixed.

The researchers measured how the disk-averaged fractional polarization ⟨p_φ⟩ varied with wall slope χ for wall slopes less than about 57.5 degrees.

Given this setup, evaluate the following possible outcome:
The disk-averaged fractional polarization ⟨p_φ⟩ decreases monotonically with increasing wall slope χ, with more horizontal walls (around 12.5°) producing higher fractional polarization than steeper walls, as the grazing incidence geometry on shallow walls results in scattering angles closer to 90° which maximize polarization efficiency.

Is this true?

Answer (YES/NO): NO